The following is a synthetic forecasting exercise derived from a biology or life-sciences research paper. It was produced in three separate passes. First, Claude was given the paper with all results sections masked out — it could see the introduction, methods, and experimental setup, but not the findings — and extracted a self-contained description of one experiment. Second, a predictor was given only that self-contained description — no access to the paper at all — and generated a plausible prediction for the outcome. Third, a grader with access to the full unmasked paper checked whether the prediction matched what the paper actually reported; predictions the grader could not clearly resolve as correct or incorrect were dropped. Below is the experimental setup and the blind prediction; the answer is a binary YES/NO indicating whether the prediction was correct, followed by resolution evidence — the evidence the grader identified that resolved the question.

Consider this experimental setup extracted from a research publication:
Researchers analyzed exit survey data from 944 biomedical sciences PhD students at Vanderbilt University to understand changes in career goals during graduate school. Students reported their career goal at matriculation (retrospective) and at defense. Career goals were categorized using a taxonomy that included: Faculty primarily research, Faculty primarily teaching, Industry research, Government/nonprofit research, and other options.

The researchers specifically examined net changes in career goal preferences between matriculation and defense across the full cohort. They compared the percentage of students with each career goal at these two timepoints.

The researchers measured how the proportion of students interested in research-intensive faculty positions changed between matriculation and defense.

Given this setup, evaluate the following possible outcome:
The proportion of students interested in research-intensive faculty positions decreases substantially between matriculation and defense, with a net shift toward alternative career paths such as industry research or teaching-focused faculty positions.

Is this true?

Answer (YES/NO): NO